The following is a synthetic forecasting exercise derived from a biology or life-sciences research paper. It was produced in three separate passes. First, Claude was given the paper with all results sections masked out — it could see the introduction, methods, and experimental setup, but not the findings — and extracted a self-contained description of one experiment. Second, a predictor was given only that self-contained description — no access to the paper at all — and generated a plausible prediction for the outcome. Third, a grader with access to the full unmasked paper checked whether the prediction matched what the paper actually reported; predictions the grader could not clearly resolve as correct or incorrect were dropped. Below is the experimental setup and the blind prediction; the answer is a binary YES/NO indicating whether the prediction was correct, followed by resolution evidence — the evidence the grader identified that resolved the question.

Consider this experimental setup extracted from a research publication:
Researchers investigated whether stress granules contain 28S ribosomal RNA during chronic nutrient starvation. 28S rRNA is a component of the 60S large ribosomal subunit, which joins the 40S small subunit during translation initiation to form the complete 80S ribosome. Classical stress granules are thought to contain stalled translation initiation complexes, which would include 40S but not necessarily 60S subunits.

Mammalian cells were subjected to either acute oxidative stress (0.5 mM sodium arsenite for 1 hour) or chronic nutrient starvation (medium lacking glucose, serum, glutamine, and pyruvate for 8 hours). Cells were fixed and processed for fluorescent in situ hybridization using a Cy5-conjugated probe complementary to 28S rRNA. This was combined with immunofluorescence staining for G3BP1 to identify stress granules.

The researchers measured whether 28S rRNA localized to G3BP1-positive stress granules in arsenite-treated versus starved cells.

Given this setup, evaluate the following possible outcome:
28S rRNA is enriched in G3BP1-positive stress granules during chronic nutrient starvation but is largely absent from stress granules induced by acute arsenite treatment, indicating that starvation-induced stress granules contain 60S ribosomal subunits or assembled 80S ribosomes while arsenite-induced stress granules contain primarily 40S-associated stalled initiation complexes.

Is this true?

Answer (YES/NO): NO